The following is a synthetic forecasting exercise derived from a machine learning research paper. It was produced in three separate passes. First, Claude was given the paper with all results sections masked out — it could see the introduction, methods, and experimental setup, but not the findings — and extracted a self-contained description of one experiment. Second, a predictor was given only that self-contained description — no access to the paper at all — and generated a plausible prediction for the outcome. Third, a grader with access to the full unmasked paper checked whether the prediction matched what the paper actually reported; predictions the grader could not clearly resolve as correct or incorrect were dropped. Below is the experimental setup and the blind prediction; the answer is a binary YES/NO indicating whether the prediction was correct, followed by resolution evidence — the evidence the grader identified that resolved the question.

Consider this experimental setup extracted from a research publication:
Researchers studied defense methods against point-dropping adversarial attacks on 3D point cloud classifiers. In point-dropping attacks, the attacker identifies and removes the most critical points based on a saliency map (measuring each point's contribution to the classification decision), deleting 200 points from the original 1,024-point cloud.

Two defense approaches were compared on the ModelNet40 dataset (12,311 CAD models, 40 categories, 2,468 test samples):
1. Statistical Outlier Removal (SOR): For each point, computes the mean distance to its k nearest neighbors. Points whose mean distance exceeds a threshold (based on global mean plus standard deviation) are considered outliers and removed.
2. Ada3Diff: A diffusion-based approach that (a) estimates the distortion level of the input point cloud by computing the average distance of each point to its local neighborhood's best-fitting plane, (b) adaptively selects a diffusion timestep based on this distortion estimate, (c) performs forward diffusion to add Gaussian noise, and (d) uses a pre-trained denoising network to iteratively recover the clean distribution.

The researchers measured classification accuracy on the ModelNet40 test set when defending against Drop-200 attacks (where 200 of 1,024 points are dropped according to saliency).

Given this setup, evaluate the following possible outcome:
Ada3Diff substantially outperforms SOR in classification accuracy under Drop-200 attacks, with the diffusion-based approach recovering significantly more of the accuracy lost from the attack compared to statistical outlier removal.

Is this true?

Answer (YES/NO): NO